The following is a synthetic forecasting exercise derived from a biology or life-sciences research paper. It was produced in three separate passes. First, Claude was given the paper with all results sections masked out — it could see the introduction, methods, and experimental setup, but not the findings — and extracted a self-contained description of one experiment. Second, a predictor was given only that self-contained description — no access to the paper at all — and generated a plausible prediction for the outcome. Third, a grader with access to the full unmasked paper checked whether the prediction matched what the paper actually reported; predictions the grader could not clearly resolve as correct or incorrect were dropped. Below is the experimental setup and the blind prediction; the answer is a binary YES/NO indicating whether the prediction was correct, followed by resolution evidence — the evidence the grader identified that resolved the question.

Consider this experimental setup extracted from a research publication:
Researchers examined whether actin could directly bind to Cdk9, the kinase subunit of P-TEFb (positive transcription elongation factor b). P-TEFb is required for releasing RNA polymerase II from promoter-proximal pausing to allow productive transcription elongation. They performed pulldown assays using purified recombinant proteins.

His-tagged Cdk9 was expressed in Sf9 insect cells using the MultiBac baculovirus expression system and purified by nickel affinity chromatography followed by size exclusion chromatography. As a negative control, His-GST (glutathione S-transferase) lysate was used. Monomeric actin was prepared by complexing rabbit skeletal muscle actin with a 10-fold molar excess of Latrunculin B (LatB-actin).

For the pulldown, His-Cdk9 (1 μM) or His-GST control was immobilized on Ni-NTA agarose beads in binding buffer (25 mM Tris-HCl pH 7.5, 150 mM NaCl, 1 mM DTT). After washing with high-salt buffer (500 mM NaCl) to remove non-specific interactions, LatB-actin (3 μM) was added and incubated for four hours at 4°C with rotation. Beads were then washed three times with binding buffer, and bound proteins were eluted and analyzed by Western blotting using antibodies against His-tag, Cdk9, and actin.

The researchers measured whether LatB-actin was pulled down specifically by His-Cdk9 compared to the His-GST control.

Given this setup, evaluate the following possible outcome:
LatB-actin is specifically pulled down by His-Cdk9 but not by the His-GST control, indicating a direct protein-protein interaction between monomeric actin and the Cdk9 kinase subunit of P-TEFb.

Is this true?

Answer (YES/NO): YES